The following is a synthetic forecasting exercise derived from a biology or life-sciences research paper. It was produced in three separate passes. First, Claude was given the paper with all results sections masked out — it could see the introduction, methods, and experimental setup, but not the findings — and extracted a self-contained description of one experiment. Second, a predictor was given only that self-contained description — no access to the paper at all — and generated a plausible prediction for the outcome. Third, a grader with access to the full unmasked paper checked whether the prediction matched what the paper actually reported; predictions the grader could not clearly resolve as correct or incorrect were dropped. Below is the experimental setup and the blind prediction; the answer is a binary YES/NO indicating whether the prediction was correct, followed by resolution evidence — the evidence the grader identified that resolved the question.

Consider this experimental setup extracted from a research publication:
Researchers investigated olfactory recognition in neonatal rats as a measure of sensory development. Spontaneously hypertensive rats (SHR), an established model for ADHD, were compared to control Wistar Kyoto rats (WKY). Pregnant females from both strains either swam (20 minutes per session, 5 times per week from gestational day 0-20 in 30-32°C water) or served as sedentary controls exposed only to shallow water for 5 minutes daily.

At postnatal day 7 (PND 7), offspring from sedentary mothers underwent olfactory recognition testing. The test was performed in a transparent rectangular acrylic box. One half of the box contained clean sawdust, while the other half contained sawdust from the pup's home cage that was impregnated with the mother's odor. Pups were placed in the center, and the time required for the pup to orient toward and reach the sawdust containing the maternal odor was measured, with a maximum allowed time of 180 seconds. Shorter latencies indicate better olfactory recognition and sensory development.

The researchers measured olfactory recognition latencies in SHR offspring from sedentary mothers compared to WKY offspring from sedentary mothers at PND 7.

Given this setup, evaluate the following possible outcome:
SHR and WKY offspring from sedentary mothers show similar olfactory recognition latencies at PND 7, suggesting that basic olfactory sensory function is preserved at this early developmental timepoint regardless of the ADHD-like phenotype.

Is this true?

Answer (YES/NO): NO